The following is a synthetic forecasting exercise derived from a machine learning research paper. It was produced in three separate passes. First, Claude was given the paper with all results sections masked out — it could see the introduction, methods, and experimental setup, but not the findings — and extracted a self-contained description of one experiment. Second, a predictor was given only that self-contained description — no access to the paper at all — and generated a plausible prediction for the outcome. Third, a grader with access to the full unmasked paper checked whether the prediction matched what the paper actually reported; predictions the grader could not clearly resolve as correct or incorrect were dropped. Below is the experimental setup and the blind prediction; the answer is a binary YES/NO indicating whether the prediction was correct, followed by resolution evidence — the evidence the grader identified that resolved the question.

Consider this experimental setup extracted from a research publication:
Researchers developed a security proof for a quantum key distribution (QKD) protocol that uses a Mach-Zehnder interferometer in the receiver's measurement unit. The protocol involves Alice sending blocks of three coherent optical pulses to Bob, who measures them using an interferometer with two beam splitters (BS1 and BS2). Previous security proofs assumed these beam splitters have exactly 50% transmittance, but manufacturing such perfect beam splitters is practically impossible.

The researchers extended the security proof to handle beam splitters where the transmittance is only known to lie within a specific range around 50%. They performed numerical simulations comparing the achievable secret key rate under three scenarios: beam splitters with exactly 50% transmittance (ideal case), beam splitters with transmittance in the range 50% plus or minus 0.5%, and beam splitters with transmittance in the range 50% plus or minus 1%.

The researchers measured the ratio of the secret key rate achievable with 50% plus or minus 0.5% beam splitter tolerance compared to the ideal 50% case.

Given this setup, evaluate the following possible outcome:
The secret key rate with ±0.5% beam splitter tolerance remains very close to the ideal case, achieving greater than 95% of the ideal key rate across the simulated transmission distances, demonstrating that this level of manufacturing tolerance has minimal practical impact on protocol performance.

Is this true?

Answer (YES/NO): NO